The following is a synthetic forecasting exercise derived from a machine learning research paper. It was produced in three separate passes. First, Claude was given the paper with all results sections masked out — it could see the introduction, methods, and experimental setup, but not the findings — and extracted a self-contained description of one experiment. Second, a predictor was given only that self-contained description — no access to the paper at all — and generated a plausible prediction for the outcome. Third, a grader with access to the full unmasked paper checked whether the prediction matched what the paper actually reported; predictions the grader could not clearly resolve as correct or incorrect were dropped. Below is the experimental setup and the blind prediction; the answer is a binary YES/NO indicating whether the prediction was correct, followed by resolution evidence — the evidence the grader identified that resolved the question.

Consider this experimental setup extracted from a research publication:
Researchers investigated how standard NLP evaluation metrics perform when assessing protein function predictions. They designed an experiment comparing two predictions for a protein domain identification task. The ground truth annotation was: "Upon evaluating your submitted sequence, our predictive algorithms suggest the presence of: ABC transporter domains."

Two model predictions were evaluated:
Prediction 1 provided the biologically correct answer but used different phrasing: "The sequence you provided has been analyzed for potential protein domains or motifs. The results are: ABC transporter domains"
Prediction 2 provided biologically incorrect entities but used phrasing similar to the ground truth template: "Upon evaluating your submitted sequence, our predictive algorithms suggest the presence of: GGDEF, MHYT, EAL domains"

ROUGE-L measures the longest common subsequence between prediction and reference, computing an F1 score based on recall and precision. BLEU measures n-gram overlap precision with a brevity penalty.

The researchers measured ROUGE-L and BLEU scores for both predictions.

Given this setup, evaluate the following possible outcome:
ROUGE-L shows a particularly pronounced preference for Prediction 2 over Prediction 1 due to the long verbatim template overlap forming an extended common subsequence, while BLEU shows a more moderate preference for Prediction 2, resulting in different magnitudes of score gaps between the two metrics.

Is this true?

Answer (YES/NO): NO